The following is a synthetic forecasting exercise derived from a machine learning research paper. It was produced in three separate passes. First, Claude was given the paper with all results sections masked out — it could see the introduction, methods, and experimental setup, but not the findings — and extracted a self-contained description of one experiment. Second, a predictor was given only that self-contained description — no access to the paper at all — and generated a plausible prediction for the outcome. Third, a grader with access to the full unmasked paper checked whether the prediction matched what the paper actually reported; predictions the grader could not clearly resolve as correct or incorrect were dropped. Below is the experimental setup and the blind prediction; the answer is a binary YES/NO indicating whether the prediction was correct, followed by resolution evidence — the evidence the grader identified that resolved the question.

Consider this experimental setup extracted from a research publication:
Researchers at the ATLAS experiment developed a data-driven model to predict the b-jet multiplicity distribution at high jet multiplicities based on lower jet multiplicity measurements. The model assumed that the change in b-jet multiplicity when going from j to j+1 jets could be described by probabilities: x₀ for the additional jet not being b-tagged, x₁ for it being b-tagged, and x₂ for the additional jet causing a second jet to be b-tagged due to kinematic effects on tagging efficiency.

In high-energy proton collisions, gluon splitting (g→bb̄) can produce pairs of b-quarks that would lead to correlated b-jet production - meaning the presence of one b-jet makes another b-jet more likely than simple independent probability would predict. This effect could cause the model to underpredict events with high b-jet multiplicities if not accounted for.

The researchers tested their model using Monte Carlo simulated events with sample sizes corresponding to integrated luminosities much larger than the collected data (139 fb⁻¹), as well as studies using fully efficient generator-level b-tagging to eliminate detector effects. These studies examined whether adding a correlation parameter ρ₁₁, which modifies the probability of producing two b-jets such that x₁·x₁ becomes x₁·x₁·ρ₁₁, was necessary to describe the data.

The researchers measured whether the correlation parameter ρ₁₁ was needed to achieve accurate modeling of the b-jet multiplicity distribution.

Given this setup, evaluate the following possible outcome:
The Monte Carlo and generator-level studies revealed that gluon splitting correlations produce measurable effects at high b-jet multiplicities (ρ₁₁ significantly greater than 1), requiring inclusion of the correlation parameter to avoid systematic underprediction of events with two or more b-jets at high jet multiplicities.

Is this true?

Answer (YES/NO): NO